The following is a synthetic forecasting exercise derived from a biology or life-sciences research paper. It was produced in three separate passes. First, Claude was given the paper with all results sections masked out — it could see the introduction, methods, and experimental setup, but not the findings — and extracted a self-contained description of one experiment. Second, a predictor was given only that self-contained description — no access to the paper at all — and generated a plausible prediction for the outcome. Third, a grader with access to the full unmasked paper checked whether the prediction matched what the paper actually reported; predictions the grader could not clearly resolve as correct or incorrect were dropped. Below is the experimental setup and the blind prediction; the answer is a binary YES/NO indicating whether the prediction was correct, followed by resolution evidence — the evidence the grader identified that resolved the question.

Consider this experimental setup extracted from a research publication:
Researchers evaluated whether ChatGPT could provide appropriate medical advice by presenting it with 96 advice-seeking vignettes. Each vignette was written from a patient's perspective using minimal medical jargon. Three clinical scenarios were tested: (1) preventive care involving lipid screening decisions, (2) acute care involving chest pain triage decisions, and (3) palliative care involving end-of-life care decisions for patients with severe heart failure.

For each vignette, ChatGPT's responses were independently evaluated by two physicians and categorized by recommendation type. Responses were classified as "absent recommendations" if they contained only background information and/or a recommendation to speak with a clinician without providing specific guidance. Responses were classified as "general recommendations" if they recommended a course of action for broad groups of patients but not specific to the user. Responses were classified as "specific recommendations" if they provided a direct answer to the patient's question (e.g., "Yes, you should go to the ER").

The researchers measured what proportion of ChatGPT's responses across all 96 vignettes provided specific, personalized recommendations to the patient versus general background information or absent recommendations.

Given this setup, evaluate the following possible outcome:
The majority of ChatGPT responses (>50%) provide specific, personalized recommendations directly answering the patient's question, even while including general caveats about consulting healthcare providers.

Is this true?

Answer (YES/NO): NO